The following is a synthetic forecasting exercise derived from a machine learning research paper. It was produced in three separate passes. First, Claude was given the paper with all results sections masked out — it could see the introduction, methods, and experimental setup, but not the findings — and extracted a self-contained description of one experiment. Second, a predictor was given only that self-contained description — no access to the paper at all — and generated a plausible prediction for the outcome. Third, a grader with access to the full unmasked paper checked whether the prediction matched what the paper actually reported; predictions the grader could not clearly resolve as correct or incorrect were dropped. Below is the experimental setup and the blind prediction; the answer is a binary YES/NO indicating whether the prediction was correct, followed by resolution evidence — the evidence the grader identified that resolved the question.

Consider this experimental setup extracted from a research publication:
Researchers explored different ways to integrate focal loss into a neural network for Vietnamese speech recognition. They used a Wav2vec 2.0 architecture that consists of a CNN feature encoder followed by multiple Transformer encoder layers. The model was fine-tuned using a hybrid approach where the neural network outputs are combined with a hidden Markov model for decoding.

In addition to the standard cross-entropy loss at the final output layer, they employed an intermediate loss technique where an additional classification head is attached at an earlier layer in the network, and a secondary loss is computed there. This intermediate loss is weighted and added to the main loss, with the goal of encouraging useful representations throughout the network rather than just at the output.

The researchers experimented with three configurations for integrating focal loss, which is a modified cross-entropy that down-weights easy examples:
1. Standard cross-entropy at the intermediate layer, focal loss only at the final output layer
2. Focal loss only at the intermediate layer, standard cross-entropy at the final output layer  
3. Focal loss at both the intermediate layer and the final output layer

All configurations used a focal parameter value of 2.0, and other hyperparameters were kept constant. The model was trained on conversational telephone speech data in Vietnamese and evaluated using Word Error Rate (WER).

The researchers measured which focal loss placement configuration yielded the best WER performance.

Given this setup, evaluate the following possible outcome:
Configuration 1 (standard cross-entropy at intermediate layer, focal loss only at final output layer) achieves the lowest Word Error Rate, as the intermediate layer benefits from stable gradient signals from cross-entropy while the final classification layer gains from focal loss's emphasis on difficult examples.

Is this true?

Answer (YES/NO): NO